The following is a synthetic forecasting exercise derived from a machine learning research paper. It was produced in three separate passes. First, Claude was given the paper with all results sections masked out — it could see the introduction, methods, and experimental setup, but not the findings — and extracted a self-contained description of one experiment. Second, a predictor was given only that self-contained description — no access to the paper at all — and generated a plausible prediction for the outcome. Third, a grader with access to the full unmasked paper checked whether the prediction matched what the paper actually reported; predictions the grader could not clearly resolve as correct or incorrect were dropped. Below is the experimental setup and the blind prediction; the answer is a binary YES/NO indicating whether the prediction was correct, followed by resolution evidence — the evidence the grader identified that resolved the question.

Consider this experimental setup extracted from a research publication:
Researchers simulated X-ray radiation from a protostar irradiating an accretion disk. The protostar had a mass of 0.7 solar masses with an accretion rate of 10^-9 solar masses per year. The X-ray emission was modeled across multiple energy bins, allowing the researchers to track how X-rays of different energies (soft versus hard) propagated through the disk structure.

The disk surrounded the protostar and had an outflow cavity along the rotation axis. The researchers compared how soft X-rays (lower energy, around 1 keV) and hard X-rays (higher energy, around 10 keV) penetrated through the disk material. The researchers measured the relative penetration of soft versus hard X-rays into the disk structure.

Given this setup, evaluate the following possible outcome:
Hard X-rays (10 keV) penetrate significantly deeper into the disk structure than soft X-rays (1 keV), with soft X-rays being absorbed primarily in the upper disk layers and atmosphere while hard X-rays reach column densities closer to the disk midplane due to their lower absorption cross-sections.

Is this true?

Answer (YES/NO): NO